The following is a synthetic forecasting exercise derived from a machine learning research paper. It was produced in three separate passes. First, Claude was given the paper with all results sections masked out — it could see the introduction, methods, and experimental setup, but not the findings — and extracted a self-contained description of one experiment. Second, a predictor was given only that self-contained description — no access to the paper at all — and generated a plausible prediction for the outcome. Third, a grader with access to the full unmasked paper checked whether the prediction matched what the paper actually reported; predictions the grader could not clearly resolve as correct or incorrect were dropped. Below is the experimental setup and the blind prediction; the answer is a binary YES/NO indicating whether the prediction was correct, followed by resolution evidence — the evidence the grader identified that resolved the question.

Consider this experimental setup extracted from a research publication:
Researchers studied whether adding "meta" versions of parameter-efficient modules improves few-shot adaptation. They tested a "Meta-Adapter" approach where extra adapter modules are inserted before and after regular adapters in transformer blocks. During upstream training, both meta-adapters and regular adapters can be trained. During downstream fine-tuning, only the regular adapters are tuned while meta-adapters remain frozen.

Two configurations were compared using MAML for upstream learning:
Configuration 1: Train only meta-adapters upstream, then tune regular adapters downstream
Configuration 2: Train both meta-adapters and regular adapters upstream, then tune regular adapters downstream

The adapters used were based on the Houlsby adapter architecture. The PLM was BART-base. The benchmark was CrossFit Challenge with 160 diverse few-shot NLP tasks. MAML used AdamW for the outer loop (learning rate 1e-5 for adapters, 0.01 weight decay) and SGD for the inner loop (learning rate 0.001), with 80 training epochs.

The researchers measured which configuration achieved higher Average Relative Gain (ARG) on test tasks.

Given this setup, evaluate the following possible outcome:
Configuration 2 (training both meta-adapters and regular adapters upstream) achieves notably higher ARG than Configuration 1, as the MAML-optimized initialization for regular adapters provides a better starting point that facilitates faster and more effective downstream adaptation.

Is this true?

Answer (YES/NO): NO